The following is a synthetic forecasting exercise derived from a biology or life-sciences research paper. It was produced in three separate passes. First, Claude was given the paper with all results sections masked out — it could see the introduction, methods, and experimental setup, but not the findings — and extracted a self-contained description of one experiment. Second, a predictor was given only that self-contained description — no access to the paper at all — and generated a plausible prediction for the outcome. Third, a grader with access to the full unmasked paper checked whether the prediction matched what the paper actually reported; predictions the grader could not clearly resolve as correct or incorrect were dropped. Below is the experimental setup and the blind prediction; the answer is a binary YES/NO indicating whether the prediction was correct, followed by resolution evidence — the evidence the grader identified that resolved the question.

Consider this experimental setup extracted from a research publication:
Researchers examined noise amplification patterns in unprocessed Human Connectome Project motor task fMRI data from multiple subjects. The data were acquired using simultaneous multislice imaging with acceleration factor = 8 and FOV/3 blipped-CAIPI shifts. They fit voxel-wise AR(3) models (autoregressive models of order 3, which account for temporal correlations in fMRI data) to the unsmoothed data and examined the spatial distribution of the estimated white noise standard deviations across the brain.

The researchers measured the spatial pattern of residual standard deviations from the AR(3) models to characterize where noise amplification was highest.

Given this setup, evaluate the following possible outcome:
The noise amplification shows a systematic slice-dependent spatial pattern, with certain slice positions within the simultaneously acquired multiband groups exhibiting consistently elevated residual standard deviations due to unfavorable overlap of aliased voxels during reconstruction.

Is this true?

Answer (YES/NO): YES